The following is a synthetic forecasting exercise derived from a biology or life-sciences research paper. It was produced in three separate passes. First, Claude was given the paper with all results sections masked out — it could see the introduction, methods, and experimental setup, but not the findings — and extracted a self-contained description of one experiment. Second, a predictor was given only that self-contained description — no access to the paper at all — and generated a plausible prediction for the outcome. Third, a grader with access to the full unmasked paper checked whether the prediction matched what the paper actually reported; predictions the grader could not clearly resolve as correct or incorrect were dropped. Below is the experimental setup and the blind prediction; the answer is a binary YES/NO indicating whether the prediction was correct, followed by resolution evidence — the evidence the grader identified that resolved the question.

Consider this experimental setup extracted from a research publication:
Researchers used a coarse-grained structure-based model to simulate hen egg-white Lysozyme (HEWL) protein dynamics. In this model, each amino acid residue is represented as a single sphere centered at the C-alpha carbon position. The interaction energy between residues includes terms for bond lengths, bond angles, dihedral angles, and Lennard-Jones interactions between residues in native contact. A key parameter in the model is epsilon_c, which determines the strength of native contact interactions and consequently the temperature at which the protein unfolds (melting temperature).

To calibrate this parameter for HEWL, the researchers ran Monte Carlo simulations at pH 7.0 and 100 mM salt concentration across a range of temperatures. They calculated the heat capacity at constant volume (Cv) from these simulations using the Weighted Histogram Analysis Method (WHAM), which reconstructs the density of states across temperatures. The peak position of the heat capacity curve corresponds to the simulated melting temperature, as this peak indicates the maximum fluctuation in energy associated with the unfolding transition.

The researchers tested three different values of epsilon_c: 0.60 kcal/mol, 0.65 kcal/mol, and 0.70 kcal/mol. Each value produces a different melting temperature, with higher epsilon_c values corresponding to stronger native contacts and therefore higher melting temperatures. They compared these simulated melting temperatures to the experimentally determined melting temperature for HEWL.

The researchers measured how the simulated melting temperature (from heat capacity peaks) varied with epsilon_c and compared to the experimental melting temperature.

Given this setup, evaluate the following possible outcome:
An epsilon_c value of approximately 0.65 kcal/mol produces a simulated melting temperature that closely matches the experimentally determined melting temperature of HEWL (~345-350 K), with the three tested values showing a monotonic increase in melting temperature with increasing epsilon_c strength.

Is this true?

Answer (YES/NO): NO